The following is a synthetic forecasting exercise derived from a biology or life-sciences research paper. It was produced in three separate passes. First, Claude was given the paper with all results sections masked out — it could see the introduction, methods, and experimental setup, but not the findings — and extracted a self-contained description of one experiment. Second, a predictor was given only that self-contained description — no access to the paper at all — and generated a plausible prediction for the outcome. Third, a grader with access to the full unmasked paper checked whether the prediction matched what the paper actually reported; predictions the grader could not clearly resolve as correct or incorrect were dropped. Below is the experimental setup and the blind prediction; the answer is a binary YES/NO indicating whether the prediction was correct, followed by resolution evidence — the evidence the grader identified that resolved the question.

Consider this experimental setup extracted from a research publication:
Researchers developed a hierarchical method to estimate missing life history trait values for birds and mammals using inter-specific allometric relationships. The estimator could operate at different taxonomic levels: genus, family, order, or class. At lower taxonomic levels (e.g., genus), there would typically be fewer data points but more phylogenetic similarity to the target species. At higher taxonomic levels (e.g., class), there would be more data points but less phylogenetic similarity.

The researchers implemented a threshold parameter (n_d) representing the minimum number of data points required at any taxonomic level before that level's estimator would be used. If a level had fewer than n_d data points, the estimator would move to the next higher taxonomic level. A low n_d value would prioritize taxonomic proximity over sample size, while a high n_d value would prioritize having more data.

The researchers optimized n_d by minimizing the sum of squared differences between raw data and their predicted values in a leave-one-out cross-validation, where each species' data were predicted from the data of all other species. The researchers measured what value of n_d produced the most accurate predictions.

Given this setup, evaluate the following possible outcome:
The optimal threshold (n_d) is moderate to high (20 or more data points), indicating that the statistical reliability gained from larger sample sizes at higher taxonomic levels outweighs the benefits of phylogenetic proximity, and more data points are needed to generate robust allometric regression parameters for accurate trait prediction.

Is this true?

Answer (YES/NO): NO